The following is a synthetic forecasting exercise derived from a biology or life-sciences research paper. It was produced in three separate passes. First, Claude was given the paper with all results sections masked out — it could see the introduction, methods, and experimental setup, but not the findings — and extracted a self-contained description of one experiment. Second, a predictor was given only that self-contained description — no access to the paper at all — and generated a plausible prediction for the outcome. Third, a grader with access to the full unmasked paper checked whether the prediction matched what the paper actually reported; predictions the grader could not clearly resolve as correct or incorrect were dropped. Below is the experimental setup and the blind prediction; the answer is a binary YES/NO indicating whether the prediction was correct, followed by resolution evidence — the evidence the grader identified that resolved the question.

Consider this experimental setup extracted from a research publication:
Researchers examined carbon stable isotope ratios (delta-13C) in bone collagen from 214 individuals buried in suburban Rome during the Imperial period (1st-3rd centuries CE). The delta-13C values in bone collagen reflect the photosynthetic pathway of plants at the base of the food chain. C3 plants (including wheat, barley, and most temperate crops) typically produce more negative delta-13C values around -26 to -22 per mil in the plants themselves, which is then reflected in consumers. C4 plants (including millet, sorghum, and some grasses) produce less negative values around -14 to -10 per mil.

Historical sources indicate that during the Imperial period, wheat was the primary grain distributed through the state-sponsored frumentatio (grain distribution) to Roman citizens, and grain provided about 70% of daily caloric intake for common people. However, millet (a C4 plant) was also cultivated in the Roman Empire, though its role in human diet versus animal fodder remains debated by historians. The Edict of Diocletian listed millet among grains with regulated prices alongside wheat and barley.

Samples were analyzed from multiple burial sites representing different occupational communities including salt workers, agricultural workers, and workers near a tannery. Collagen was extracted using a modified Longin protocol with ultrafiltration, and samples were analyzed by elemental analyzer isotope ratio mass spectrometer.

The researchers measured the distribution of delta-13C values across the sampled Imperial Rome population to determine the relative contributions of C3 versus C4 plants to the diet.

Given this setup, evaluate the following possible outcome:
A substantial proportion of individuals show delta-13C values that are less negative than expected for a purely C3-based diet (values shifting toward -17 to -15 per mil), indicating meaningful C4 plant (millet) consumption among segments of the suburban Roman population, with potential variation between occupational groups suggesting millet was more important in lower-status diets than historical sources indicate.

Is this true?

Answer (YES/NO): NO